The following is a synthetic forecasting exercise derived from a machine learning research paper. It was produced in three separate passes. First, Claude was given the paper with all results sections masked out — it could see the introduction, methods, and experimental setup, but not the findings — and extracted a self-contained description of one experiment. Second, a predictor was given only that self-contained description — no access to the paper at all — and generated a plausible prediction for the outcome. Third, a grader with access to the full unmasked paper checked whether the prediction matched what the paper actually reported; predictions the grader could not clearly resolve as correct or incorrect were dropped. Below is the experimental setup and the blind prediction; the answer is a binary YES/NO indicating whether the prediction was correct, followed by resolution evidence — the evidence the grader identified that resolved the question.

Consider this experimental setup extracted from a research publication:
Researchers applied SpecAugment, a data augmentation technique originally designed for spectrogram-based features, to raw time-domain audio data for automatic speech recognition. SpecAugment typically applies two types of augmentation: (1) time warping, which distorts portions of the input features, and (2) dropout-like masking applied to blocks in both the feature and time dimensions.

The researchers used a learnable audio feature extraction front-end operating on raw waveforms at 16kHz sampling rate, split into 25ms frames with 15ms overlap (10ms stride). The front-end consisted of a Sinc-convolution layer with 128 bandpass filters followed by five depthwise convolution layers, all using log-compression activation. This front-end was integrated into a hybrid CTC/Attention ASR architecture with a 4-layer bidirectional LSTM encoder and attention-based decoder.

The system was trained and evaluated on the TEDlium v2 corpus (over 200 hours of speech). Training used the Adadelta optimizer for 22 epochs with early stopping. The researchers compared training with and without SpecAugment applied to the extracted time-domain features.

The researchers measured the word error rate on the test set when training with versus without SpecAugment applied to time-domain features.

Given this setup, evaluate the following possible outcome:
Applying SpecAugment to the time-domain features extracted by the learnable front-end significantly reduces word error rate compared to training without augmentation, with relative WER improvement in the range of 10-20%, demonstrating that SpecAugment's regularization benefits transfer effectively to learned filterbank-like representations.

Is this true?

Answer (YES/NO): YES